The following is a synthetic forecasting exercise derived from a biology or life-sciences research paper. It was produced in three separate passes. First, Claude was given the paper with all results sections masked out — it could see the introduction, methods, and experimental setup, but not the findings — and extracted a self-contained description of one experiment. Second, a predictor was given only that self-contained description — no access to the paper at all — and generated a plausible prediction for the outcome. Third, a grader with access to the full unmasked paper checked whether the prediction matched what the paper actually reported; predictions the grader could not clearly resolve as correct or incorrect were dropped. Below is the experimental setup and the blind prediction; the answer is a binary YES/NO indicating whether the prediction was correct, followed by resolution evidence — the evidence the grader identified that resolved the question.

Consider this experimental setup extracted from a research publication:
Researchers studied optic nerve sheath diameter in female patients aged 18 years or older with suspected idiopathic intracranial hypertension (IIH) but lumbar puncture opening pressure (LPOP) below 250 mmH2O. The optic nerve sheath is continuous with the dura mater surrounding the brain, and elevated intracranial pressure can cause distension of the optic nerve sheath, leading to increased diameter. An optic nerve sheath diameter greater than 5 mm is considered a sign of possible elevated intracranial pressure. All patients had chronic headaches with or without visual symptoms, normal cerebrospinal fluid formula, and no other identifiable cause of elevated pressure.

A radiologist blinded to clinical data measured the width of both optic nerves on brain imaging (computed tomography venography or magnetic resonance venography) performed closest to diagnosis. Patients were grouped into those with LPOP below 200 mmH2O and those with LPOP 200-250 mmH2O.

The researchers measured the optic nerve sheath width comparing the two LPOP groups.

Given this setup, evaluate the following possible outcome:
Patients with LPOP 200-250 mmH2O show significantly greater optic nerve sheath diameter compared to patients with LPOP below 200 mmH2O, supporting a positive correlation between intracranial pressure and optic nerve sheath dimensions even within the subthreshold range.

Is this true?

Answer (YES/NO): NO